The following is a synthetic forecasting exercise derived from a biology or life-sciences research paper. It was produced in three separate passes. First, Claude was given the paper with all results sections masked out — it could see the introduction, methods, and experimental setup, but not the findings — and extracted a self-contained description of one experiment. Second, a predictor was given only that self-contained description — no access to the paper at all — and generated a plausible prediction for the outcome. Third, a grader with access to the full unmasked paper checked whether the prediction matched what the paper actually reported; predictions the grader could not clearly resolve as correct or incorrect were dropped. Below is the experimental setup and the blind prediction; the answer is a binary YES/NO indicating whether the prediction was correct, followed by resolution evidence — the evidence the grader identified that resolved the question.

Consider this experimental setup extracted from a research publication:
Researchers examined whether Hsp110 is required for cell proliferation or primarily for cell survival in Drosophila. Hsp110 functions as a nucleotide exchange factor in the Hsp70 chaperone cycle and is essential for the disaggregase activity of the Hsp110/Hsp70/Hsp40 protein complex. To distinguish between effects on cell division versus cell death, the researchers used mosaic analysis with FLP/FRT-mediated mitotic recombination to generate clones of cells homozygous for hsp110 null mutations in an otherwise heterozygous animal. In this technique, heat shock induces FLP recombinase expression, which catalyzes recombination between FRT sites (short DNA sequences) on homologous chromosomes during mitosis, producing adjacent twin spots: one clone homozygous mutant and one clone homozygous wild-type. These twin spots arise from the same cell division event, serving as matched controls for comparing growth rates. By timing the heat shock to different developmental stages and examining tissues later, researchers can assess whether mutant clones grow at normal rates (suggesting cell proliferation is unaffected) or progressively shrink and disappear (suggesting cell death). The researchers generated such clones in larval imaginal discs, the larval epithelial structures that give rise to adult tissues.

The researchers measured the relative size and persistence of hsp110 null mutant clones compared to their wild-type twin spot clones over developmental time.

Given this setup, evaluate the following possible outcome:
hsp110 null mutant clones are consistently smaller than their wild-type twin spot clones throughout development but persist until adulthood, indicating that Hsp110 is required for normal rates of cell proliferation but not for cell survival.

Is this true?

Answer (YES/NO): NO